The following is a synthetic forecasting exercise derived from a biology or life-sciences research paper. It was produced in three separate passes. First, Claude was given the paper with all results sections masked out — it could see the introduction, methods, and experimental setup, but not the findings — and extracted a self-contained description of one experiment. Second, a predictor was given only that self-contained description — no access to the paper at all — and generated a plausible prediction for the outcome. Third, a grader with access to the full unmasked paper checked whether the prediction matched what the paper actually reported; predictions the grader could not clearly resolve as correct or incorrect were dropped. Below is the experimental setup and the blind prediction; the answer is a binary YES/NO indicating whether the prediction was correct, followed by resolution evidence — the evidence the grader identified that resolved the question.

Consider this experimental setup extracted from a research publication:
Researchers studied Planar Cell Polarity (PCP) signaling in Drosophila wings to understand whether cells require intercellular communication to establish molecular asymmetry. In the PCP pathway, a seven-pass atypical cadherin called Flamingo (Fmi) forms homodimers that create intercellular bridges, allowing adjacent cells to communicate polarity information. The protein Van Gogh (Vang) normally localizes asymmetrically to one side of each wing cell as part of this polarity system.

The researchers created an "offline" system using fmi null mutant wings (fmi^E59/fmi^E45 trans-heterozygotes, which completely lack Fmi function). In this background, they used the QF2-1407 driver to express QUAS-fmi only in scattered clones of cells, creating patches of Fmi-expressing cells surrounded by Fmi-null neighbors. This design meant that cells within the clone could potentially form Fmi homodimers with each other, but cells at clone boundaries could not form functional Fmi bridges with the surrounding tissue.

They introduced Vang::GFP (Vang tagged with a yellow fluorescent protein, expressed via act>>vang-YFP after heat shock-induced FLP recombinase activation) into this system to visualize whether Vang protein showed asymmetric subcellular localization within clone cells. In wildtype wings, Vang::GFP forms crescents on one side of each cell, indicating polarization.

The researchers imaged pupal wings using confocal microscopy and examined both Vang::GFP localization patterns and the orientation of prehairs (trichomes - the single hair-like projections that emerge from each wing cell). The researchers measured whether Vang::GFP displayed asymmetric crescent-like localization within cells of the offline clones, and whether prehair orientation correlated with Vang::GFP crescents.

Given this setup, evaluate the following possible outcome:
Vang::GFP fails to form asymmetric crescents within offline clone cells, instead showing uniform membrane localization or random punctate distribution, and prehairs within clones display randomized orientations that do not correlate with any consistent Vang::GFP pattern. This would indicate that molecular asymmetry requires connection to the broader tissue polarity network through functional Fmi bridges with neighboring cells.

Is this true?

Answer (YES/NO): NO